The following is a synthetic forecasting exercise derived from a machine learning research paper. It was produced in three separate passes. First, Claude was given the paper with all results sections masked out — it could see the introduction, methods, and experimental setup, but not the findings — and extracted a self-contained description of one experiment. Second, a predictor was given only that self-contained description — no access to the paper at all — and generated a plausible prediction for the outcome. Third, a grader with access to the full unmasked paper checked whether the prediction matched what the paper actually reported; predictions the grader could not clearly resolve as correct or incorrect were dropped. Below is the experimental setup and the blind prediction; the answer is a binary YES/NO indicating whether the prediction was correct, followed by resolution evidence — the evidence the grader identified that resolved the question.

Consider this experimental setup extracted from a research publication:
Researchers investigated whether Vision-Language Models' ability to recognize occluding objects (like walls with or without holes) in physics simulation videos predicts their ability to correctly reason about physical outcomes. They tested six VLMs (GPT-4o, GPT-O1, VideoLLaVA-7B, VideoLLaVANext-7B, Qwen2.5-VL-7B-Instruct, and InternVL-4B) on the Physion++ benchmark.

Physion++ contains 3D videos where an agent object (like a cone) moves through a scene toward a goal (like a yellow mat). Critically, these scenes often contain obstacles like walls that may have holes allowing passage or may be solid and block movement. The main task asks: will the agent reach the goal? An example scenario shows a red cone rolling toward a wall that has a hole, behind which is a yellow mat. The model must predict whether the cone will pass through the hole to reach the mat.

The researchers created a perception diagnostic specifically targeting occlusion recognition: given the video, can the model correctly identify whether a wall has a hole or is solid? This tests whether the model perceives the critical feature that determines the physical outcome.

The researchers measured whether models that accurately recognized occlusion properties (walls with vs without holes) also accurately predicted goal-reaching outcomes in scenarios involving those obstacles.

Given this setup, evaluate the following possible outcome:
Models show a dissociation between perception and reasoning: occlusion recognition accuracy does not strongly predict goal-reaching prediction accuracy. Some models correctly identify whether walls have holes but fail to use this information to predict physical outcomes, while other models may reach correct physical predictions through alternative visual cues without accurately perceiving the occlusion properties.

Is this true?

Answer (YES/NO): YES